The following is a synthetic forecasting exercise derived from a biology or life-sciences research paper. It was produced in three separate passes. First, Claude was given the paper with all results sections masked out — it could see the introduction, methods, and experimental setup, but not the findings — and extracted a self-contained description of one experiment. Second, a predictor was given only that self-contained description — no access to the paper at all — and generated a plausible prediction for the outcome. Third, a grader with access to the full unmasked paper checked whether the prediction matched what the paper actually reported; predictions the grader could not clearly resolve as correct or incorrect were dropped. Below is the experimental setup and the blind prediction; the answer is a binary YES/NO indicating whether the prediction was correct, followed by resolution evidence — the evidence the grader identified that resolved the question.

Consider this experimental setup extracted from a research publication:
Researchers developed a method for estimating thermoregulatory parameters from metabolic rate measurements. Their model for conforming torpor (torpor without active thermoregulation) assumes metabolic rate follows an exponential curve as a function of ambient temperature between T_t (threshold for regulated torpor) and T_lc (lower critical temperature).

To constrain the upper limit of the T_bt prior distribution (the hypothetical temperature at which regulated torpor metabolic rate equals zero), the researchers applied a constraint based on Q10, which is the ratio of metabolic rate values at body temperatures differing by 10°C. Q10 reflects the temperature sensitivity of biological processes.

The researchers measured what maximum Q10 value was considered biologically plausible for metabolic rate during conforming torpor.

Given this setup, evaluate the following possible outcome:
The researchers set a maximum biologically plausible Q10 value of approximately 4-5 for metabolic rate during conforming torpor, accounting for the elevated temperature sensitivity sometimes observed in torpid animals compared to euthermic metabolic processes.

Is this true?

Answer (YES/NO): YES